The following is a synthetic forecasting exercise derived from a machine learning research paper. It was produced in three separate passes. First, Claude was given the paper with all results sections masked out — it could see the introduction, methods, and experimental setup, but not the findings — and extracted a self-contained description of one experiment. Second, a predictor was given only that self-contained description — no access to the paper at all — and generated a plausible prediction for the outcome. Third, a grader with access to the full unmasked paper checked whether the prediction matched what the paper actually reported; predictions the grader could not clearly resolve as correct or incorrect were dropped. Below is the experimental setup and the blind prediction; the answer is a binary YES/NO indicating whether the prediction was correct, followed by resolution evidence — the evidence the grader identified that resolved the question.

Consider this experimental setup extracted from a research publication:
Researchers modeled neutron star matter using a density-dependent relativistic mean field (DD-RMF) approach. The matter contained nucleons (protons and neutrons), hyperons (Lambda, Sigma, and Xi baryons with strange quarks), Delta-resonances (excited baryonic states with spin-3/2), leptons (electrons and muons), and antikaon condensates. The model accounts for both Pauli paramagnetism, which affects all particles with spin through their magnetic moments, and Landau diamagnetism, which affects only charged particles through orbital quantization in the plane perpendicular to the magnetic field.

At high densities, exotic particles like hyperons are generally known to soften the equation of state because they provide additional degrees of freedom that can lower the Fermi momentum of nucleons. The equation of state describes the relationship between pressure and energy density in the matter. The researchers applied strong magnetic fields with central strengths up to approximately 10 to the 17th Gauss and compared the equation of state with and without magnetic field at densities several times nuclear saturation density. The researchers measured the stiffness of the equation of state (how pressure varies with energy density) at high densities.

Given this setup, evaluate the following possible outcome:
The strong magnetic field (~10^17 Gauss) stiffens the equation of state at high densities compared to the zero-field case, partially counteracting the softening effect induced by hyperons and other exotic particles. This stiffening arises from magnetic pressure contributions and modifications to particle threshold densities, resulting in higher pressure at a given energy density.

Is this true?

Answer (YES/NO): NO